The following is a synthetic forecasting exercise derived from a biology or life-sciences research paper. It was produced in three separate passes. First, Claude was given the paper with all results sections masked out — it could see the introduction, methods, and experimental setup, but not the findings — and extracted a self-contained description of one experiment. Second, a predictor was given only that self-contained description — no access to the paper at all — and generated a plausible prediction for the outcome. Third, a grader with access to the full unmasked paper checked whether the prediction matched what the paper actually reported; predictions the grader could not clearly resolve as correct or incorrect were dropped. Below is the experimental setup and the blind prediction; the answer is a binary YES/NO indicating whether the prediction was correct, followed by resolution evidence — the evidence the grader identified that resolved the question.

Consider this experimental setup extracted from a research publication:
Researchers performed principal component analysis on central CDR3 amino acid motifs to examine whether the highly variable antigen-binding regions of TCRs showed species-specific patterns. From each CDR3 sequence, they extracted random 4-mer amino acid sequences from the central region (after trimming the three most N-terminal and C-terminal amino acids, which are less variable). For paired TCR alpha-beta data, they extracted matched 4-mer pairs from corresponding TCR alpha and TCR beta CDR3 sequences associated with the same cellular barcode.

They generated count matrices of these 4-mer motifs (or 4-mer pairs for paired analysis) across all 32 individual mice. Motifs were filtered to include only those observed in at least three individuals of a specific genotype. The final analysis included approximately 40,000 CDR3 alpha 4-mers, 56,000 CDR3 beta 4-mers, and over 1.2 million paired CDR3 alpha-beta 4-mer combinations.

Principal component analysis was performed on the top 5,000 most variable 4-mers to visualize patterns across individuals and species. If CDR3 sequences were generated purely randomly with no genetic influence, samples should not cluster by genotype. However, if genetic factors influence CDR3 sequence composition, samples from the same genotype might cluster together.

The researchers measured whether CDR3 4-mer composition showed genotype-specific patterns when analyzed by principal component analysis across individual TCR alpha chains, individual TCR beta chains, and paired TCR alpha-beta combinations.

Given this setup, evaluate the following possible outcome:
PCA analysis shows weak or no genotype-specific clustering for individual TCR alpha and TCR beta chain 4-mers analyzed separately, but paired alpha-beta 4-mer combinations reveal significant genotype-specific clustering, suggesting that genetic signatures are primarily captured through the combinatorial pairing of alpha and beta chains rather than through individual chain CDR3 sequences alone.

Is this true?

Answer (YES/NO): NO